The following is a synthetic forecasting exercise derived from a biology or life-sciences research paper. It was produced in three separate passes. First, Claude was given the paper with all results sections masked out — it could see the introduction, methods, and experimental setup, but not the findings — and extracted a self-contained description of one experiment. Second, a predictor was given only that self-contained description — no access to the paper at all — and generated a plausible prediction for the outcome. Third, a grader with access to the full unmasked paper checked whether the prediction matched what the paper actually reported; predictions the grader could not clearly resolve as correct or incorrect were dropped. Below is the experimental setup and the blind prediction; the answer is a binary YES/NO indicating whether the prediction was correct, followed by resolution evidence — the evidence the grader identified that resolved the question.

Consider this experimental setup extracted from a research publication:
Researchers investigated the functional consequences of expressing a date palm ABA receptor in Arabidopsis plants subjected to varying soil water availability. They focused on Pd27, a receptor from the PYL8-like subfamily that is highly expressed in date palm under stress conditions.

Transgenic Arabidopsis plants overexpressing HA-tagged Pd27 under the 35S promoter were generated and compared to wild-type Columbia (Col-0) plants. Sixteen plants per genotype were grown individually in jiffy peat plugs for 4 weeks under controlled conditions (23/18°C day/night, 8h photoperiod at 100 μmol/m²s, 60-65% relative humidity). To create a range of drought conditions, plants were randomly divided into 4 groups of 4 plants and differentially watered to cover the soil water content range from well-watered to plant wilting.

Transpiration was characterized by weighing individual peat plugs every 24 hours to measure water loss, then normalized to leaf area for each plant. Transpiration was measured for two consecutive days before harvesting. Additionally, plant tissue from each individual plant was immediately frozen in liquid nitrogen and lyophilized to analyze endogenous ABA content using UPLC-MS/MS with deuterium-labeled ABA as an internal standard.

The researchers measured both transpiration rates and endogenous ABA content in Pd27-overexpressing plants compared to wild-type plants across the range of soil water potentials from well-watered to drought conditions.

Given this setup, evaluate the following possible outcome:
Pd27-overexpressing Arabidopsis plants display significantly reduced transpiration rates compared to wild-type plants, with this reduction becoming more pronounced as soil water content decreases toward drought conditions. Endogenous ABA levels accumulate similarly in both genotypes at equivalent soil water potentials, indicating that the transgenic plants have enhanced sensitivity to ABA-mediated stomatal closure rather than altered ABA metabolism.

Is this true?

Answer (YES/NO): NO